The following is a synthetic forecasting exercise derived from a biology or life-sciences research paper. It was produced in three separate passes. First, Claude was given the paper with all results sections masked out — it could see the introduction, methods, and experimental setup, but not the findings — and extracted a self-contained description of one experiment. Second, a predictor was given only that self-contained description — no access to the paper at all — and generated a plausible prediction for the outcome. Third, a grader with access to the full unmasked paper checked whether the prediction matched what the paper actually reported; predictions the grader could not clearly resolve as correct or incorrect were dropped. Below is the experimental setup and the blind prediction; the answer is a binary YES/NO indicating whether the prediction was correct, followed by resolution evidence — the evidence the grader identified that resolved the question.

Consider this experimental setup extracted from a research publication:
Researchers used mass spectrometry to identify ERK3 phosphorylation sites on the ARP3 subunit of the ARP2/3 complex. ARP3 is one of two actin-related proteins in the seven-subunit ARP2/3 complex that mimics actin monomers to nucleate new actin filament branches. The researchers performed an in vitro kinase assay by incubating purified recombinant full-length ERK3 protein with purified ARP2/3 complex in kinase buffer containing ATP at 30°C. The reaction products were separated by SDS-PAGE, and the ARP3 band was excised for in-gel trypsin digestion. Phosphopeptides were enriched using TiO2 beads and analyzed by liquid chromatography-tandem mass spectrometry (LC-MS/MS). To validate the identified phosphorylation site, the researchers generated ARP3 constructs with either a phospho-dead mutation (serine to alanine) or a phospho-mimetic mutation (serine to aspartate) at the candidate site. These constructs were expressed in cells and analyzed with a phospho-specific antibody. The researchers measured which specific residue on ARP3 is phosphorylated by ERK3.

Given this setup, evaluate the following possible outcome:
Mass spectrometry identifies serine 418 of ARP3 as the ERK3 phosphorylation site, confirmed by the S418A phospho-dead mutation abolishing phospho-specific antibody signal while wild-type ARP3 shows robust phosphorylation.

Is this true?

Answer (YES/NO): YES